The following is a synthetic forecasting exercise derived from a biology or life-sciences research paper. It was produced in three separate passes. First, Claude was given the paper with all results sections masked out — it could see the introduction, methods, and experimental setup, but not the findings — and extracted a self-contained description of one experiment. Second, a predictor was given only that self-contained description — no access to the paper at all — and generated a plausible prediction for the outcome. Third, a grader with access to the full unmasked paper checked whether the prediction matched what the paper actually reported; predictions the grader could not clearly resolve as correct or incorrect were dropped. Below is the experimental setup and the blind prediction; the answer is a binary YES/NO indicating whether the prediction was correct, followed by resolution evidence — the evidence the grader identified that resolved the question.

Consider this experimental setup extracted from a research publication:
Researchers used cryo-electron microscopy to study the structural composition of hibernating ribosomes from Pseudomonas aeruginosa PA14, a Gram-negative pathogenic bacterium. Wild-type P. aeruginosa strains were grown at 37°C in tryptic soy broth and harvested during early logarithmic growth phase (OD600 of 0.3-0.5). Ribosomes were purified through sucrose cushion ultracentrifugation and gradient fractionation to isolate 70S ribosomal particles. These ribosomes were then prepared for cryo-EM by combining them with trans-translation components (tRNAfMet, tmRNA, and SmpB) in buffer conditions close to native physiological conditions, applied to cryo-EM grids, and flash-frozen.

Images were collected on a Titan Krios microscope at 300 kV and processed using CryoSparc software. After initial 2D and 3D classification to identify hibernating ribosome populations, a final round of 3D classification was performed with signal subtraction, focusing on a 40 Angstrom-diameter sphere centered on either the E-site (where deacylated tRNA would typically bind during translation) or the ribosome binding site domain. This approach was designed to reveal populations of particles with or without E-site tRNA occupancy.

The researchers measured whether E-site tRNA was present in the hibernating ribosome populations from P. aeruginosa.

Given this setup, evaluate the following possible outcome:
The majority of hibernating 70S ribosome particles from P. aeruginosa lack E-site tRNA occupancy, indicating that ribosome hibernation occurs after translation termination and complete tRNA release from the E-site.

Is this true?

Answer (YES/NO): YES